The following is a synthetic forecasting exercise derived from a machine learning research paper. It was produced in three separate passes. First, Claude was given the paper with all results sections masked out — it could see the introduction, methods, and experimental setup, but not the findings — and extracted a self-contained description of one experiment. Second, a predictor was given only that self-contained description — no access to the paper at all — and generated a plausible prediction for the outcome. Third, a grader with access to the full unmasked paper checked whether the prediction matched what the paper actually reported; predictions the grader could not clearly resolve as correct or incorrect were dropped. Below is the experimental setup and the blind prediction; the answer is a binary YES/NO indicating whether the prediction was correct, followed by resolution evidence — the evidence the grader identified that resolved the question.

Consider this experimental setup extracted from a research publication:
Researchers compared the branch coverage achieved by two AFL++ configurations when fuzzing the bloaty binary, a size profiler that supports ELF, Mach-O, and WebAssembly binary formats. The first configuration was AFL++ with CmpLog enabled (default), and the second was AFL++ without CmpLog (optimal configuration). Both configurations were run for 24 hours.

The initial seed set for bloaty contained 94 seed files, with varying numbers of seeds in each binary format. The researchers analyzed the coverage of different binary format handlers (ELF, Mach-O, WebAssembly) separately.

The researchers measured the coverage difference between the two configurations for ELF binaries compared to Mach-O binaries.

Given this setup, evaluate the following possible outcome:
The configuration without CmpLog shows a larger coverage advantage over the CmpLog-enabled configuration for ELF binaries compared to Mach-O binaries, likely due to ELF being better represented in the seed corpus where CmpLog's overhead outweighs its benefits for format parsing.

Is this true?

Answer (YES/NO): NO